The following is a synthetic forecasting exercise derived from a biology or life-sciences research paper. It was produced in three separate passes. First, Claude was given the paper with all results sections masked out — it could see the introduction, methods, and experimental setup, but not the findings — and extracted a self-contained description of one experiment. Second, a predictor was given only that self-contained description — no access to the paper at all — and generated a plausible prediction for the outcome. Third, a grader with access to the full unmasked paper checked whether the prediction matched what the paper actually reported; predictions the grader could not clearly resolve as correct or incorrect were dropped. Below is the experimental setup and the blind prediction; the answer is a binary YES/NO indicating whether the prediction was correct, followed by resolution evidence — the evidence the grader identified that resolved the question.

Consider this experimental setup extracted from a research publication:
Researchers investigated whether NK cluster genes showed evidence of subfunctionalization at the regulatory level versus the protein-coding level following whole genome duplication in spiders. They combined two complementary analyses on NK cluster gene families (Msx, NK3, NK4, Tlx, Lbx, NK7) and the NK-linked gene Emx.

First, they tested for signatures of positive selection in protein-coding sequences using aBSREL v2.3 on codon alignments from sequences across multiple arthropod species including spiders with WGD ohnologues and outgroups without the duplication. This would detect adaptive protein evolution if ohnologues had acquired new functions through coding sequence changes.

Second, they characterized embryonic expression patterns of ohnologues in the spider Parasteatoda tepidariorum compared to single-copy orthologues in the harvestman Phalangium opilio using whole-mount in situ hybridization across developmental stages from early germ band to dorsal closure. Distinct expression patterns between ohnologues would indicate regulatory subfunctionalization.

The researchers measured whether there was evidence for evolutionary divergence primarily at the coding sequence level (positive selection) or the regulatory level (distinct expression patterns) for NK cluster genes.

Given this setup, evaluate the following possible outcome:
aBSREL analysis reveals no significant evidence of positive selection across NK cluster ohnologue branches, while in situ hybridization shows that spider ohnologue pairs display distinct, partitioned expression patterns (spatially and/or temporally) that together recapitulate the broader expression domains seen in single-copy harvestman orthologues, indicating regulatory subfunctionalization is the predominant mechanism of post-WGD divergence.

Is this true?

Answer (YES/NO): YES